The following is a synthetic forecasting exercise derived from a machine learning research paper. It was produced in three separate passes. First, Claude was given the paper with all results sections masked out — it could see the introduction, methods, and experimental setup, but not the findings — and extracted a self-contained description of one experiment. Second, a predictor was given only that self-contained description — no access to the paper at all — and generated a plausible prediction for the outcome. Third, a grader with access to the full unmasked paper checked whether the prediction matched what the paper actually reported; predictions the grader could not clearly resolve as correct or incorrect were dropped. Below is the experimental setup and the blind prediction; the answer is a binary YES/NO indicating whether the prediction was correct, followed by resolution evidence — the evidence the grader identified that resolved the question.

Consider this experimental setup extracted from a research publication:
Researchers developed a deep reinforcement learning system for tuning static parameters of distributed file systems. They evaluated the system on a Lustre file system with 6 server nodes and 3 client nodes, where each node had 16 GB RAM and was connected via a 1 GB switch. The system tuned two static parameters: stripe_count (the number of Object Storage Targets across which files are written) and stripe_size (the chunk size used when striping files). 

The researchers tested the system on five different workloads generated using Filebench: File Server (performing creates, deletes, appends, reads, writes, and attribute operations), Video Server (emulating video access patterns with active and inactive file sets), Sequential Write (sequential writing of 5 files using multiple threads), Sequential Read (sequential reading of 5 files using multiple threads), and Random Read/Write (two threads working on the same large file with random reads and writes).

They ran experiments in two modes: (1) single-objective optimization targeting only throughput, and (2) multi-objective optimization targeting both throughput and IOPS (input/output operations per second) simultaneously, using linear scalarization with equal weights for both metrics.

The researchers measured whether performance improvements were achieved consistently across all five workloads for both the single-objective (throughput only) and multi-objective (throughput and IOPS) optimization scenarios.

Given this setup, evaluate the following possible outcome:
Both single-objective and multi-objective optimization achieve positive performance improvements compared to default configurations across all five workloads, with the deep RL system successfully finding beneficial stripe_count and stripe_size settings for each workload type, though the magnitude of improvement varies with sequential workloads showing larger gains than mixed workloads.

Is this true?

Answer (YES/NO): NO